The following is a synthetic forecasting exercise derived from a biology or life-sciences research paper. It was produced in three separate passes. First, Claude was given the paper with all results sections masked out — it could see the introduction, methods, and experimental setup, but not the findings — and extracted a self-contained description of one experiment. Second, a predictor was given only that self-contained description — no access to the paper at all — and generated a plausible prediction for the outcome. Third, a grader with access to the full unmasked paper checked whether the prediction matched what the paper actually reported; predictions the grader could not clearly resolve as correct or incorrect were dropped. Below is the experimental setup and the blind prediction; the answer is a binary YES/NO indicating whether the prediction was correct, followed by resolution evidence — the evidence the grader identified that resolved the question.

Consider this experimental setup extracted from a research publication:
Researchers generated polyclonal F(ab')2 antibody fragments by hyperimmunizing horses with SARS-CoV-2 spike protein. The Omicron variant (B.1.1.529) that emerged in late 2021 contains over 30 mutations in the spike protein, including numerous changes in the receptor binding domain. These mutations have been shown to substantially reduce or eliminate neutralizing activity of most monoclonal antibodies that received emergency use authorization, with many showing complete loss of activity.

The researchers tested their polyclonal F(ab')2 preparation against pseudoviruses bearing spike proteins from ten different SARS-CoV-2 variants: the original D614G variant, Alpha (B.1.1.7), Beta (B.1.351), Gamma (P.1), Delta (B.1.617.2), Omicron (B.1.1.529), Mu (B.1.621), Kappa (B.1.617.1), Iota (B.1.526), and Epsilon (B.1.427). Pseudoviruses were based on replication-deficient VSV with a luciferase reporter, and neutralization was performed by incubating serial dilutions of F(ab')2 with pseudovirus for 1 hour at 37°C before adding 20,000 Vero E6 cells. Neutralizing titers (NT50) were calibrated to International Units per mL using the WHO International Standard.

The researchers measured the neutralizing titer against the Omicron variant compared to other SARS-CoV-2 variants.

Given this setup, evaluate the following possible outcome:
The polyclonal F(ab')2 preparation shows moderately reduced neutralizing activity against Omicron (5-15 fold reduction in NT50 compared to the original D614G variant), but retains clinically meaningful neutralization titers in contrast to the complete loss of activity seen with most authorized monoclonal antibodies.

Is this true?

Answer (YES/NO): YES